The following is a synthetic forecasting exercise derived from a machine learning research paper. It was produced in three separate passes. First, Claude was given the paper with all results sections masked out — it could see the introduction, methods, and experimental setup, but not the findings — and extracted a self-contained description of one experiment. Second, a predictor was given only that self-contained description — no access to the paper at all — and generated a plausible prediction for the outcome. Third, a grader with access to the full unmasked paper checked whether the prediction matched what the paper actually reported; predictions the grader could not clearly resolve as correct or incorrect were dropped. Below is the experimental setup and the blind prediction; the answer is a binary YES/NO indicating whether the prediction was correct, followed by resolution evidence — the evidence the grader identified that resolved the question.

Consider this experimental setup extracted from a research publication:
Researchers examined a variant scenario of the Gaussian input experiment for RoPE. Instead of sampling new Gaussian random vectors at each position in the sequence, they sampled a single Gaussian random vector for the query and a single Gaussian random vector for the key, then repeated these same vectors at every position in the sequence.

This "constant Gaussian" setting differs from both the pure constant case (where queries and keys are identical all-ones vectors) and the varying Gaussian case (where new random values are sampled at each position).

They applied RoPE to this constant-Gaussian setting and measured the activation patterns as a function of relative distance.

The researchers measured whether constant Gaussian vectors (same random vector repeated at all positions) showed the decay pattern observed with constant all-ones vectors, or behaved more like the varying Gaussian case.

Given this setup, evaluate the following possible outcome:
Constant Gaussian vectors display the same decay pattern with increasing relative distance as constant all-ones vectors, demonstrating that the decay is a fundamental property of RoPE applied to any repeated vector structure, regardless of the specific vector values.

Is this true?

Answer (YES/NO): NO